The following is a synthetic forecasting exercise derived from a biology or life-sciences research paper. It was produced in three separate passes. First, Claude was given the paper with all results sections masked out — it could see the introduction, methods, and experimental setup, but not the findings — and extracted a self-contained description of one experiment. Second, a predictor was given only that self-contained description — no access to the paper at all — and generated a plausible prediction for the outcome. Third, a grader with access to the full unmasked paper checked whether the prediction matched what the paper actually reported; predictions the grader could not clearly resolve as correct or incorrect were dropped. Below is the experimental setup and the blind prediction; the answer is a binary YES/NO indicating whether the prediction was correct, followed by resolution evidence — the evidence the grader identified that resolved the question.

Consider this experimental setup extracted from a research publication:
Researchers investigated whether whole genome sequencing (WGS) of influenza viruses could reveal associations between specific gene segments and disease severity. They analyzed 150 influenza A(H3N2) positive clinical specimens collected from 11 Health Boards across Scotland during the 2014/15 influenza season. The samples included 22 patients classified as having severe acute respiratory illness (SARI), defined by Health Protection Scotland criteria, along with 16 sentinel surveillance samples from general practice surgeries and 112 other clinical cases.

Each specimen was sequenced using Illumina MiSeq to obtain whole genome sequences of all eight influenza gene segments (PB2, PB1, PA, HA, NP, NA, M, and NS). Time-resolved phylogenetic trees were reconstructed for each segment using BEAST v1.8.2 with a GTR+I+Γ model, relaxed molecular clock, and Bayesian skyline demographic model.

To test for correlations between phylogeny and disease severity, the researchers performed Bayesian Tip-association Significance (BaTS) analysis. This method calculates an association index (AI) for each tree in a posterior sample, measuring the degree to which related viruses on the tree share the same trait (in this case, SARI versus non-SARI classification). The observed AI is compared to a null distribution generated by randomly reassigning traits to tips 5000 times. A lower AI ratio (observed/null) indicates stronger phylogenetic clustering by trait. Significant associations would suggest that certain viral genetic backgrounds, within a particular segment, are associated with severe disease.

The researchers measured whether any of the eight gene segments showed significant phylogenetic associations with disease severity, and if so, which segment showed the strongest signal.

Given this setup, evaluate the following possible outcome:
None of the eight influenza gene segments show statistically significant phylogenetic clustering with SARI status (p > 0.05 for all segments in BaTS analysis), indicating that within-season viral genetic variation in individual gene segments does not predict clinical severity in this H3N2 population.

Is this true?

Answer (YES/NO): NO